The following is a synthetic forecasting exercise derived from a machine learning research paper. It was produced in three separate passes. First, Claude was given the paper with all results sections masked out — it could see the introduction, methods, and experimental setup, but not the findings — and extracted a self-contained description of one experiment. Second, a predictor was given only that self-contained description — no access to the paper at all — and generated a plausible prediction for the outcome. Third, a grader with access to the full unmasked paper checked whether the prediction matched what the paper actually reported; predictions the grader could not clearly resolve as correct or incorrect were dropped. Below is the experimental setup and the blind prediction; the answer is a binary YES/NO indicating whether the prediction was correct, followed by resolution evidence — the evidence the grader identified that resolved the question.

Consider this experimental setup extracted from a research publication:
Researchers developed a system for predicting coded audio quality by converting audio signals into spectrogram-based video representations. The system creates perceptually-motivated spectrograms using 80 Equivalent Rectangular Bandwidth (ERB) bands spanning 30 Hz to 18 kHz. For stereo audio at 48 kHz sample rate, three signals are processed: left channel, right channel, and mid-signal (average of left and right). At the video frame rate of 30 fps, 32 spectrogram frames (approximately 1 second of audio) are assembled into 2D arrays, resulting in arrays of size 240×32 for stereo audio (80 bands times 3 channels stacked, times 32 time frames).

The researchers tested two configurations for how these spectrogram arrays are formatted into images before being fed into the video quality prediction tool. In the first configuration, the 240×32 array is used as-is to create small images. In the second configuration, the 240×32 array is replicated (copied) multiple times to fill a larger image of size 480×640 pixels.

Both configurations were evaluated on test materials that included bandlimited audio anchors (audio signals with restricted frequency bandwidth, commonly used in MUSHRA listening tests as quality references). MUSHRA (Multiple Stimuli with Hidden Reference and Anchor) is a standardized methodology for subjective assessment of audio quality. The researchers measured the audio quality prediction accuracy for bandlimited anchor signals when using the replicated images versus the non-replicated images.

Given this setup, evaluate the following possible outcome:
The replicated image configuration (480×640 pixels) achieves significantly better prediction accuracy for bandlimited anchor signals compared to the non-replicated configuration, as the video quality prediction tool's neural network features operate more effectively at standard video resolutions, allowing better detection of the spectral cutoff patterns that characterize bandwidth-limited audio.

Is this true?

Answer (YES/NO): YES